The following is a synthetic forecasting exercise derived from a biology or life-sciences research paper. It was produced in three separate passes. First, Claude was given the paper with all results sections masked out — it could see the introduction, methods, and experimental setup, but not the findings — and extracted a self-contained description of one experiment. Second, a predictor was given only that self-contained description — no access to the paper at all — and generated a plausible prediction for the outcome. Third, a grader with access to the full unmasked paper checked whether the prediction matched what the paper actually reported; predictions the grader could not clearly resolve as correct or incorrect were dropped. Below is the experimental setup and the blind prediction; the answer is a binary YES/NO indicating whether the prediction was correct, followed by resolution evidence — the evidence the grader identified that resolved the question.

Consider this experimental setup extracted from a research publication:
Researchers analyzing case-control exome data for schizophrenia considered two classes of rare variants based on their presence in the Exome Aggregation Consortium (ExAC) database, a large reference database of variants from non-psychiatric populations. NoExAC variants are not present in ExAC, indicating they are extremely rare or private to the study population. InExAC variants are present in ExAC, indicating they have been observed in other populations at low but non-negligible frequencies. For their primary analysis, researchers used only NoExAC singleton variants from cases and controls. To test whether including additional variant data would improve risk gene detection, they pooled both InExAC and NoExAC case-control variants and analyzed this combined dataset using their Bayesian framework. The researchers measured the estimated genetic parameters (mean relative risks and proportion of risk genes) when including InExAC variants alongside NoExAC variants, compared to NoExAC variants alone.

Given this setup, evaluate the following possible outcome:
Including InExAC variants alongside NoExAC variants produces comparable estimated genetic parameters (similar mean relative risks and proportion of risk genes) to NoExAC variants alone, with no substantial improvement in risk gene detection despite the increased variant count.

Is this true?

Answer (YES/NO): NO